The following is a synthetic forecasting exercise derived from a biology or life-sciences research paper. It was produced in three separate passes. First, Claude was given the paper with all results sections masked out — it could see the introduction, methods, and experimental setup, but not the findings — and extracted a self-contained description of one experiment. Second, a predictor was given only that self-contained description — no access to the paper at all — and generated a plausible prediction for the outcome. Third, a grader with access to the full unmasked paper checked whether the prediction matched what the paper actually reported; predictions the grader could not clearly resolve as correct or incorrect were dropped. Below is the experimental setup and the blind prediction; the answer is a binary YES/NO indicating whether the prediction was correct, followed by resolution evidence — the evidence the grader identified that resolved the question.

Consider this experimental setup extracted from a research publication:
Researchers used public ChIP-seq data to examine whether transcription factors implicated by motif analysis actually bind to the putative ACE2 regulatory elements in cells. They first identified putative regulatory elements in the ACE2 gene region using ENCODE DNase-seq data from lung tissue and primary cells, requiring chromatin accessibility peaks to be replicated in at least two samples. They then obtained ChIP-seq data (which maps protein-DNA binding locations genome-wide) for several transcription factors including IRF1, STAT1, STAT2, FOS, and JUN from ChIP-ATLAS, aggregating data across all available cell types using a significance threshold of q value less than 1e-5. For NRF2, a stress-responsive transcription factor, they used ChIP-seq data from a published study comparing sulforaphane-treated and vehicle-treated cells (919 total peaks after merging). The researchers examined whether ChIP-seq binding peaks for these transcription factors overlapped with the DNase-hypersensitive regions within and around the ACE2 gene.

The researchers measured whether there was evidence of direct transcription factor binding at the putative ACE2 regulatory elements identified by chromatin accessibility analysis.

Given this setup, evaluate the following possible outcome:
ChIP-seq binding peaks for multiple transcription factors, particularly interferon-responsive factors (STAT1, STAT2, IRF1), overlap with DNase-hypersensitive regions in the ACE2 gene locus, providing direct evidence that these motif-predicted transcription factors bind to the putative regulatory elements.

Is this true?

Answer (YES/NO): YES